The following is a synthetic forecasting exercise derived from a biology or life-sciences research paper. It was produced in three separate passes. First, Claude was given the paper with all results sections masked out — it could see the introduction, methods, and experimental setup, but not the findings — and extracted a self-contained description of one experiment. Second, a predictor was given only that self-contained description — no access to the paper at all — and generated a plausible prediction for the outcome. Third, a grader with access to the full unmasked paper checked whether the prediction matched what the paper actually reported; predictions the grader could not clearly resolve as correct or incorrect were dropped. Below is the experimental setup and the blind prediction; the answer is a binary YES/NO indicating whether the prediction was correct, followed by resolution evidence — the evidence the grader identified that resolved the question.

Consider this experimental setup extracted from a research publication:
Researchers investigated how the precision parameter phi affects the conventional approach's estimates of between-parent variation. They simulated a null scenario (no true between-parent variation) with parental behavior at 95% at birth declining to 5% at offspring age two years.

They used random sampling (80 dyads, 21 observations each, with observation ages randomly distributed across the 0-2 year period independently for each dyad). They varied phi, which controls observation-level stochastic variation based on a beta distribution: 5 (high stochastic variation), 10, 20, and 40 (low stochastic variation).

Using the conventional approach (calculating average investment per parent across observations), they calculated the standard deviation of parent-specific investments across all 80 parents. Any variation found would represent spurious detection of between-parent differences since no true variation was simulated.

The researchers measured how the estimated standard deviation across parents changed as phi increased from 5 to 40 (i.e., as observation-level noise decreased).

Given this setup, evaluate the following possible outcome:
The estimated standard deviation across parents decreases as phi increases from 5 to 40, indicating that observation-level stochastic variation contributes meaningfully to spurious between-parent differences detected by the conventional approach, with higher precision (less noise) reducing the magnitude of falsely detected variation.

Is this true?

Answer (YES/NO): NO